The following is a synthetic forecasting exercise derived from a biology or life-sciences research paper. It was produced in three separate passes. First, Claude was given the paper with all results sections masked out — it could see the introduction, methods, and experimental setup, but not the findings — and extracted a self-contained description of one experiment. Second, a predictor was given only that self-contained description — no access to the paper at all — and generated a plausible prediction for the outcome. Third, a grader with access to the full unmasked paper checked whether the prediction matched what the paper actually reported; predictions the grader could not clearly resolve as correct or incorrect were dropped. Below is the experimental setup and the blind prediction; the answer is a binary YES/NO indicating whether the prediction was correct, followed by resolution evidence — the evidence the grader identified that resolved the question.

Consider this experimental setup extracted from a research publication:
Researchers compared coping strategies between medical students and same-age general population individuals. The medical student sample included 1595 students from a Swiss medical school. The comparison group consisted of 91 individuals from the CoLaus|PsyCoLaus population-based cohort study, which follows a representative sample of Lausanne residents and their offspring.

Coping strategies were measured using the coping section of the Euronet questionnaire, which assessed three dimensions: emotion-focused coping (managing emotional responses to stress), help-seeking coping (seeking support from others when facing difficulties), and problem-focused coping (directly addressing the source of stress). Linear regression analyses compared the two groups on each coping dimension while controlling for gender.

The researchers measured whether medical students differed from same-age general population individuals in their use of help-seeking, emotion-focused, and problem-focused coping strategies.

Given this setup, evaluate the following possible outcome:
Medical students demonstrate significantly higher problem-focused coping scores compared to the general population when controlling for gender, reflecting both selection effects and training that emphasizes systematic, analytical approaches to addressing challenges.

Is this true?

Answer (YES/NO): NO